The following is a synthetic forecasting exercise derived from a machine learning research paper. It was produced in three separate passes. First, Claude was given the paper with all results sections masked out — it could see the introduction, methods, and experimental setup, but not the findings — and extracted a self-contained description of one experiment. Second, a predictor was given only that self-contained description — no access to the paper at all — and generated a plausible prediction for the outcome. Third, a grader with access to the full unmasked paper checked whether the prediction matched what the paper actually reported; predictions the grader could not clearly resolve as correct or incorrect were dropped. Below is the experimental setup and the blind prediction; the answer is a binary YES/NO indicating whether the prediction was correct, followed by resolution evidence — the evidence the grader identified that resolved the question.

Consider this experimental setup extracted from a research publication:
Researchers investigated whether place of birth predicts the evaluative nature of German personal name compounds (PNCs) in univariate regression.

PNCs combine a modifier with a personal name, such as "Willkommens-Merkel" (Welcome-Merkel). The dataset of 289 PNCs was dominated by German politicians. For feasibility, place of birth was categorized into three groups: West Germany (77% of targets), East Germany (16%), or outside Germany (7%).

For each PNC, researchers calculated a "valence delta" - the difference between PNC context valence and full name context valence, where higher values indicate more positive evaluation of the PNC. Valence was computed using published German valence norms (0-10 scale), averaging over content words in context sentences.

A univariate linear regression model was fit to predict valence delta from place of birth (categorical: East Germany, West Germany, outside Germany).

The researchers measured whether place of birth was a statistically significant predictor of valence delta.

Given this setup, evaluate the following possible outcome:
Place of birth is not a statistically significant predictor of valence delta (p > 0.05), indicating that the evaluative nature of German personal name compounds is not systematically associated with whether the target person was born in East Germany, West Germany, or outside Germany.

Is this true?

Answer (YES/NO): YES